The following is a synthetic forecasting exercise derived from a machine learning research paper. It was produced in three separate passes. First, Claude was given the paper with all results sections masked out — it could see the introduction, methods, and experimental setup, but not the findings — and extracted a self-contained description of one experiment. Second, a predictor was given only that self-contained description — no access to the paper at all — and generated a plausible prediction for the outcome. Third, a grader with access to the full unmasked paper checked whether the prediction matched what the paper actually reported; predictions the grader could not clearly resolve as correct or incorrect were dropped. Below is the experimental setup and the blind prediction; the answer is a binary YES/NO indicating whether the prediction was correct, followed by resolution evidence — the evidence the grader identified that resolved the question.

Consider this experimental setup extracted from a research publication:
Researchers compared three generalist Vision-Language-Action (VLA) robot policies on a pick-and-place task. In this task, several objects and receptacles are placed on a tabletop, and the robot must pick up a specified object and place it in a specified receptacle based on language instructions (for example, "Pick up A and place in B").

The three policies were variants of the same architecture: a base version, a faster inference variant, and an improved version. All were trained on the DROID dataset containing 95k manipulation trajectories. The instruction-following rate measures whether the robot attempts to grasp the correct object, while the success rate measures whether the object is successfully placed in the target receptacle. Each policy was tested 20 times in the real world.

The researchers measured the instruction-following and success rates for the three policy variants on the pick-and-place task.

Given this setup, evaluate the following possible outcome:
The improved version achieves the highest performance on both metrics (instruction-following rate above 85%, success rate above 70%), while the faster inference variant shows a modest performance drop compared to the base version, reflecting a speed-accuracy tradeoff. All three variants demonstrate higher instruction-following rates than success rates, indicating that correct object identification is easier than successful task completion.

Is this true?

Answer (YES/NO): NO